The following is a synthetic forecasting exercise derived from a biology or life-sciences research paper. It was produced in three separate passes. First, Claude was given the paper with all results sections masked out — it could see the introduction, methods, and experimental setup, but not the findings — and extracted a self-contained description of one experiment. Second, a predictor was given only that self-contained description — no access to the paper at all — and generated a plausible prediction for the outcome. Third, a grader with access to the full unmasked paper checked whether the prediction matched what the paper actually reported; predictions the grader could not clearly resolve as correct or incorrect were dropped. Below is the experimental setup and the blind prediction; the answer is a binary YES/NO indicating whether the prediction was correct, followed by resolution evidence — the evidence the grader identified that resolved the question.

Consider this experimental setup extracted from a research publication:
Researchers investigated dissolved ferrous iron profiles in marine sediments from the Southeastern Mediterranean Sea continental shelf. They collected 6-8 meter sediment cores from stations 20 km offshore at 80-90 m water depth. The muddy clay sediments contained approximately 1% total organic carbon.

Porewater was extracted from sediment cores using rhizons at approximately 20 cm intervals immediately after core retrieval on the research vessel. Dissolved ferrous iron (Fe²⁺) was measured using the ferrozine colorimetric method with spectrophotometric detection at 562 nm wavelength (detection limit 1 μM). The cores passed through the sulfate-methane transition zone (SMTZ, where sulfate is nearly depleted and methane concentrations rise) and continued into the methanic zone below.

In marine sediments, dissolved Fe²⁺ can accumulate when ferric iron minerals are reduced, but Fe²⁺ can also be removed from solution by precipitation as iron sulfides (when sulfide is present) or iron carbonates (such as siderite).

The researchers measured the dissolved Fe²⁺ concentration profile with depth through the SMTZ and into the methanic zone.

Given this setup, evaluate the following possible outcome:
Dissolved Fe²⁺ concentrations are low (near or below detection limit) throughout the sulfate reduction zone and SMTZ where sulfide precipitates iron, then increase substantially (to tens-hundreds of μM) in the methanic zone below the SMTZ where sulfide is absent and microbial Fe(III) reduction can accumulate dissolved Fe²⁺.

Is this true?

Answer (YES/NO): NO